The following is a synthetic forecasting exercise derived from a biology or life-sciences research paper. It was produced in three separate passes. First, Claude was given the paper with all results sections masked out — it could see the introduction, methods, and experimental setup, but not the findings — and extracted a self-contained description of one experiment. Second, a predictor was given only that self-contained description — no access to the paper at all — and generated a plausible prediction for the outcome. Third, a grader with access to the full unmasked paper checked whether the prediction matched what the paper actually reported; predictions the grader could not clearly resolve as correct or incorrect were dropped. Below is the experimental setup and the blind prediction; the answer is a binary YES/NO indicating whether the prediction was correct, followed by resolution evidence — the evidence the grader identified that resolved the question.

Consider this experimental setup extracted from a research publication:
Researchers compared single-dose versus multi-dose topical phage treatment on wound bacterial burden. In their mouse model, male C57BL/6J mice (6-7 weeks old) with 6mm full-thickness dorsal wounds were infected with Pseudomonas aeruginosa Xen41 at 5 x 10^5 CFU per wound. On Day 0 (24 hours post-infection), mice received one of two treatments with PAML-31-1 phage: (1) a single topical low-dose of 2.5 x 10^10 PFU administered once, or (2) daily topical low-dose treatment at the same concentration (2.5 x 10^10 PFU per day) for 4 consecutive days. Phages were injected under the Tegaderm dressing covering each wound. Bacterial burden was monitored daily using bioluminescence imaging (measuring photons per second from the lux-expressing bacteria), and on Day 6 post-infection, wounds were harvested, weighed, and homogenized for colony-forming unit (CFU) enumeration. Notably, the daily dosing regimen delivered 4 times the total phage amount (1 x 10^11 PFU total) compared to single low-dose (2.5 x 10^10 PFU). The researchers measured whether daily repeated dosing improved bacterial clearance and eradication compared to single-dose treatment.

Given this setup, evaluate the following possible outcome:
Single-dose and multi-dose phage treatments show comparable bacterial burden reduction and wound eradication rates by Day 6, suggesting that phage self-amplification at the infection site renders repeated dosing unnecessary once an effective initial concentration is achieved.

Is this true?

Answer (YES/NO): YES